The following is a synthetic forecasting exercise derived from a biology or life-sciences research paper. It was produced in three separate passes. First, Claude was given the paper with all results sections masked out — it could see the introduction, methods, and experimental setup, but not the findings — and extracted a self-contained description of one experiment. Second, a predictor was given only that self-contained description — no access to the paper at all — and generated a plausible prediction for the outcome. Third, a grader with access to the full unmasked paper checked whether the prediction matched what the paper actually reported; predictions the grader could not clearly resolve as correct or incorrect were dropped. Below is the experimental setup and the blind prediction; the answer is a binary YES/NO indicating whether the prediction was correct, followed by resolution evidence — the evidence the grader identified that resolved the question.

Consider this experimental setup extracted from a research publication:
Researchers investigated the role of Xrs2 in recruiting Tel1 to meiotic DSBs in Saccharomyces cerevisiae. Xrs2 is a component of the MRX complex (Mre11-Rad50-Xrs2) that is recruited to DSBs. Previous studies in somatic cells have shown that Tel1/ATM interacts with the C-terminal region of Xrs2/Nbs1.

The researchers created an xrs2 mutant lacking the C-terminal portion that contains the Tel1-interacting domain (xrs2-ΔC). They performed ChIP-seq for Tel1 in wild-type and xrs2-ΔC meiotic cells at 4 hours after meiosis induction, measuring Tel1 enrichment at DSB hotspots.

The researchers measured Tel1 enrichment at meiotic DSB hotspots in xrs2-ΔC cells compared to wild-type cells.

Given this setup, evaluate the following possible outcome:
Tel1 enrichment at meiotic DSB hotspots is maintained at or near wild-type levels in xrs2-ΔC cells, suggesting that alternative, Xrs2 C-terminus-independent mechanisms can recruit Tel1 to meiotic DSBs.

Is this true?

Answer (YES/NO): NO